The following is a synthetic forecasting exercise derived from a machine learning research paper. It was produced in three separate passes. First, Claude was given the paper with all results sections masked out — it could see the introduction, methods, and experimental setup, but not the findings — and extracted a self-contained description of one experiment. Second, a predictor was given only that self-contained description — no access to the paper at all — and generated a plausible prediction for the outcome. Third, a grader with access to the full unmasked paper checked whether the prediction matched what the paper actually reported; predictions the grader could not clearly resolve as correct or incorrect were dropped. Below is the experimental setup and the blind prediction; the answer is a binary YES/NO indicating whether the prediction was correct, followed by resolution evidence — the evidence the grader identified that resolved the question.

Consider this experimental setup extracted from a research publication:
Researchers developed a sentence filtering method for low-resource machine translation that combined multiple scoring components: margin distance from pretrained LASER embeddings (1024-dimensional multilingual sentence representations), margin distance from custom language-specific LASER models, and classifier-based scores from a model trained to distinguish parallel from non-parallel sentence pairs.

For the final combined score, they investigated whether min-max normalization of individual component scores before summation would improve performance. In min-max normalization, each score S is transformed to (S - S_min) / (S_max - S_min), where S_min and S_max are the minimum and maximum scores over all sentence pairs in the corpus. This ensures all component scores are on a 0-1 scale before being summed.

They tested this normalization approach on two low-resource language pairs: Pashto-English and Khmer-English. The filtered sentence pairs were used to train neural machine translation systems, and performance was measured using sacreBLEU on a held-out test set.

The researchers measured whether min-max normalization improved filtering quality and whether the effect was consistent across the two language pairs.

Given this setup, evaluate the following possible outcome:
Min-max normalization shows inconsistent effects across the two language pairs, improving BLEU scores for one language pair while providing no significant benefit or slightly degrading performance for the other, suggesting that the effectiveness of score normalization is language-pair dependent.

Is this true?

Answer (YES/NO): YES